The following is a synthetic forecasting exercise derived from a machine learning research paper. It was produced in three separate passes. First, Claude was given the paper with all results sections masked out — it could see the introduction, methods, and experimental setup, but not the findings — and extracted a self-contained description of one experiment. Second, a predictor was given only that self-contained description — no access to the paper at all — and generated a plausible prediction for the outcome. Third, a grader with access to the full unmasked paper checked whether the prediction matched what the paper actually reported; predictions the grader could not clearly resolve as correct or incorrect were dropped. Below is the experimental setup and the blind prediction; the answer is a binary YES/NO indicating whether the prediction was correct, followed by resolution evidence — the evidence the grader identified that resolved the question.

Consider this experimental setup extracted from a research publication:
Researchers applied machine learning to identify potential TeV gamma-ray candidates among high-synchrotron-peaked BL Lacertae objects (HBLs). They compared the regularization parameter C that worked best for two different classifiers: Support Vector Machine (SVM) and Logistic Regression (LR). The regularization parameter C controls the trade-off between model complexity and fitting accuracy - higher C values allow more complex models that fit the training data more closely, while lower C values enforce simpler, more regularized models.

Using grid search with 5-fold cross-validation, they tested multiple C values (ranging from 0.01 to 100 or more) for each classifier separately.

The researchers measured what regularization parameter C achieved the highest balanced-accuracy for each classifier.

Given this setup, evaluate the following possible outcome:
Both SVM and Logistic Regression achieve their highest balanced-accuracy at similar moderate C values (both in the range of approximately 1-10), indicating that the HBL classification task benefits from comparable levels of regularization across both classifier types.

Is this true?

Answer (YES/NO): NO